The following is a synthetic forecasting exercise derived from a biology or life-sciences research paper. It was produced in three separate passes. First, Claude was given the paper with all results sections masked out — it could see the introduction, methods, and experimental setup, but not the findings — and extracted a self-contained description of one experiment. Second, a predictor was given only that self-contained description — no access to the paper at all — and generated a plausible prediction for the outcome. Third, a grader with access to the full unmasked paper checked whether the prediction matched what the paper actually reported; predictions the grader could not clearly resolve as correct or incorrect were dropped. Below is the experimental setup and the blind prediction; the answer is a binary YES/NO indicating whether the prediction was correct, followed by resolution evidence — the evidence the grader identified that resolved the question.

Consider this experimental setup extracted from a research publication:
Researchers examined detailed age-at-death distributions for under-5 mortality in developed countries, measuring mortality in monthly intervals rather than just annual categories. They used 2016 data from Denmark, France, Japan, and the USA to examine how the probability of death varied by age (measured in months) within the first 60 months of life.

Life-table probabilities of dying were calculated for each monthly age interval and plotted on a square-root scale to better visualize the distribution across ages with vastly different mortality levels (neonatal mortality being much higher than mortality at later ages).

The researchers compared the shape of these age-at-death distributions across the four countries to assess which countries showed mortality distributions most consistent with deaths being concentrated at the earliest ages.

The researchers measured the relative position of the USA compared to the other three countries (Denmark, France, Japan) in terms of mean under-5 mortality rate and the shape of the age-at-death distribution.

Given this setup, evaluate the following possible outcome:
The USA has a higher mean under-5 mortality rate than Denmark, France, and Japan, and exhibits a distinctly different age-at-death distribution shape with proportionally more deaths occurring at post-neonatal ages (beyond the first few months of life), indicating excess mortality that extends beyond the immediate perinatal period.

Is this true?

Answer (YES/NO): YES